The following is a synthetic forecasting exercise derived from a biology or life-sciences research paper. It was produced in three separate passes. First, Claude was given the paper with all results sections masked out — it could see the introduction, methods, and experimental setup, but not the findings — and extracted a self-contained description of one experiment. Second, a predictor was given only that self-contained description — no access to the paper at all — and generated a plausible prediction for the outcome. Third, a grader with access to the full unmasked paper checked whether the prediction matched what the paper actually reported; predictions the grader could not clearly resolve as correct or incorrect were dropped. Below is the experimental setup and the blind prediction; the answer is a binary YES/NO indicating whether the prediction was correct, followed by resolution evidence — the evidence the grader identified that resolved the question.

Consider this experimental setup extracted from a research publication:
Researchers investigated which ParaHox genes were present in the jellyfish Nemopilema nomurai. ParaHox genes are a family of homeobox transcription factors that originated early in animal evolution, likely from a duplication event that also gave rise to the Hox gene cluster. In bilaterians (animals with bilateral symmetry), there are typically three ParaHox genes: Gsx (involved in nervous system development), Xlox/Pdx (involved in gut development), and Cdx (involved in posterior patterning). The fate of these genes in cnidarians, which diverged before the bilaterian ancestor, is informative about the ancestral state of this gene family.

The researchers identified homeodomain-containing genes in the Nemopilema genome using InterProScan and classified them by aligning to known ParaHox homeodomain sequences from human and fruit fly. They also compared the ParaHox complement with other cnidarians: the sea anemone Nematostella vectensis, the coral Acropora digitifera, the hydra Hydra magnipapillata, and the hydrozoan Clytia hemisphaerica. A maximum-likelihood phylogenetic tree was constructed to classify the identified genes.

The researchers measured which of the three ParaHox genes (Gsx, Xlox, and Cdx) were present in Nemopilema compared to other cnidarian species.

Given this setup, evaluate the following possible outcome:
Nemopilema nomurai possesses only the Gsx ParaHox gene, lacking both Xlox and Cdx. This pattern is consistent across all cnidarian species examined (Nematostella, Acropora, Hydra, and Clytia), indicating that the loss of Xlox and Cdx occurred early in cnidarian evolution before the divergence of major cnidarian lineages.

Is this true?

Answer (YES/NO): NO